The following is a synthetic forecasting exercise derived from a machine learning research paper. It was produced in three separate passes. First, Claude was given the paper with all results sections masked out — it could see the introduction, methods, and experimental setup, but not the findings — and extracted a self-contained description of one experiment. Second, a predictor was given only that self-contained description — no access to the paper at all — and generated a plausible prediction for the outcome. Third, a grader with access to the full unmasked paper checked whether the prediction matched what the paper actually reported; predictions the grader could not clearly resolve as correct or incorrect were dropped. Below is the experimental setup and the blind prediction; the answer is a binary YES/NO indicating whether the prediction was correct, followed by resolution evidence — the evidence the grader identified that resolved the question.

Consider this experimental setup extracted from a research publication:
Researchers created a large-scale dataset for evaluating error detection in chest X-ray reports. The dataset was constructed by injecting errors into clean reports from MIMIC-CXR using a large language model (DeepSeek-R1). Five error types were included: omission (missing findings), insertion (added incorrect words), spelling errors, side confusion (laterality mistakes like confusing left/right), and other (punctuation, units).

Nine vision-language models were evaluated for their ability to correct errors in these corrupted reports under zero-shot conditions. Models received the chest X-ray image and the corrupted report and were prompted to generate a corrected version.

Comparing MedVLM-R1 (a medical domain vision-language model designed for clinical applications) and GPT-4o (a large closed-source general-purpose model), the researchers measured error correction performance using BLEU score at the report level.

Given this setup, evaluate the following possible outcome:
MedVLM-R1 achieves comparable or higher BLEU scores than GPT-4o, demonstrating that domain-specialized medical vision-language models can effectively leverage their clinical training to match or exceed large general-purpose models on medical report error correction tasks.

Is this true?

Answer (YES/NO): NO